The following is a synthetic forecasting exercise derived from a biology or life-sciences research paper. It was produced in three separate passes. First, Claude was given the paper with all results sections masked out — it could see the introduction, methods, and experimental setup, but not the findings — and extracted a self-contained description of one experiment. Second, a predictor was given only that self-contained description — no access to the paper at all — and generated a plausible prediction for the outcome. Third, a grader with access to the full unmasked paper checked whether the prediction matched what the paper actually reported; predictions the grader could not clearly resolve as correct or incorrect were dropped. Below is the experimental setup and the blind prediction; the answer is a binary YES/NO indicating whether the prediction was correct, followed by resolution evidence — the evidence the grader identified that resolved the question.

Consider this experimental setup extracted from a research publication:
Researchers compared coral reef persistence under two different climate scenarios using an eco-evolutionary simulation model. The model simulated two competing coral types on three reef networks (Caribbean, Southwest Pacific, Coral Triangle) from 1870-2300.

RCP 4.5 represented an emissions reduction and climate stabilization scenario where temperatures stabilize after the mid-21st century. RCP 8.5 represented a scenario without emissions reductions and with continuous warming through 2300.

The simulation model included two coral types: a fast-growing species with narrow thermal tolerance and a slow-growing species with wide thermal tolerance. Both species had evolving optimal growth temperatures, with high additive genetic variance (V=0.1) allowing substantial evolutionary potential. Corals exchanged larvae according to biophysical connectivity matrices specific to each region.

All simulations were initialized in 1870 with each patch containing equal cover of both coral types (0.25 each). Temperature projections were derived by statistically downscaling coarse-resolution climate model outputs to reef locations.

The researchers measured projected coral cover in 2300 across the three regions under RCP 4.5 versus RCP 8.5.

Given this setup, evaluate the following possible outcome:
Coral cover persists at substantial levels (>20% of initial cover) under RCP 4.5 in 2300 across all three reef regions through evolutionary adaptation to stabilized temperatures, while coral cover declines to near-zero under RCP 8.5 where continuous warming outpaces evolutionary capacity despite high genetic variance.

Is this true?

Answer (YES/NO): NO